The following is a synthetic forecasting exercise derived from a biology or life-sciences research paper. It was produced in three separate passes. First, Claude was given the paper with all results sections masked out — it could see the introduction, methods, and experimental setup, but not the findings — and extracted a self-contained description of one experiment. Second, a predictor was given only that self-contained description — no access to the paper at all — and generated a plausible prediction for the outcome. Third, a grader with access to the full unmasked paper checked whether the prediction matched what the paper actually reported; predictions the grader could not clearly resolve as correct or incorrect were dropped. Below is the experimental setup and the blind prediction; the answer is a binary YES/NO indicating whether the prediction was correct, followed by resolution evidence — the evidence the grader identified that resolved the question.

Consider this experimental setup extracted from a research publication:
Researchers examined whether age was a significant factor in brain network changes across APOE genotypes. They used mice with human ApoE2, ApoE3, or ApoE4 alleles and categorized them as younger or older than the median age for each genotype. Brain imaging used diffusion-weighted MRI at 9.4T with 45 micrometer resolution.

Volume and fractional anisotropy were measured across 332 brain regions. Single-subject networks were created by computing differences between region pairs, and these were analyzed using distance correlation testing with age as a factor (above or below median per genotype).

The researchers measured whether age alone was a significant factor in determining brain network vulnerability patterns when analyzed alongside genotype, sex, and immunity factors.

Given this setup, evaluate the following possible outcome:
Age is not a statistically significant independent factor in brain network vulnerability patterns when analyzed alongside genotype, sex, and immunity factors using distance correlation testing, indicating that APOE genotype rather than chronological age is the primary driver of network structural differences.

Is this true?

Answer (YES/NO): YES